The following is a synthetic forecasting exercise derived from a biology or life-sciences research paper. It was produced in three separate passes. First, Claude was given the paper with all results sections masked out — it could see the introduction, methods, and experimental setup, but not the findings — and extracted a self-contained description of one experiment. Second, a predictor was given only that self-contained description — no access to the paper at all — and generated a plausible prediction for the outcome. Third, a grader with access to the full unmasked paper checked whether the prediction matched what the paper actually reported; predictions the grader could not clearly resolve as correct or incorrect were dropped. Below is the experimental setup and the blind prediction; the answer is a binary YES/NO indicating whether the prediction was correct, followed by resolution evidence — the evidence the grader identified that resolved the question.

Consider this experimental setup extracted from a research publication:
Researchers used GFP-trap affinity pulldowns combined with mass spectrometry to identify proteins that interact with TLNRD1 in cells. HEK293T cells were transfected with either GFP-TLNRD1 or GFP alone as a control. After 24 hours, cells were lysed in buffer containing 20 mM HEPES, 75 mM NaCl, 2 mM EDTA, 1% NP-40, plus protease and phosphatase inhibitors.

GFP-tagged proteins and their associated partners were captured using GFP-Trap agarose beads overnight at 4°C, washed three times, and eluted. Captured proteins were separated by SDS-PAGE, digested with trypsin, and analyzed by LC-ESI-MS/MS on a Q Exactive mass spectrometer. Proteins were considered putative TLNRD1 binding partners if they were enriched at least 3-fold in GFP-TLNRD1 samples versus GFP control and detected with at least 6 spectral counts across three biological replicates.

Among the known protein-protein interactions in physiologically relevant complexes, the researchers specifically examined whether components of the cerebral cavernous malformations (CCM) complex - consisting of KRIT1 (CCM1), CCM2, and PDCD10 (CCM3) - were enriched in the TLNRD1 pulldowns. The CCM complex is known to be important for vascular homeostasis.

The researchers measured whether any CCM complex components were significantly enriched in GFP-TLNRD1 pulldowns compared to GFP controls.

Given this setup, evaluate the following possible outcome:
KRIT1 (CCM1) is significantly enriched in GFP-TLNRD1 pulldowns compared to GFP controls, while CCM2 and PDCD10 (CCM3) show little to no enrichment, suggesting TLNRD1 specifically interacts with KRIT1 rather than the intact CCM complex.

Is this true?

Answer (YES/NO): NO